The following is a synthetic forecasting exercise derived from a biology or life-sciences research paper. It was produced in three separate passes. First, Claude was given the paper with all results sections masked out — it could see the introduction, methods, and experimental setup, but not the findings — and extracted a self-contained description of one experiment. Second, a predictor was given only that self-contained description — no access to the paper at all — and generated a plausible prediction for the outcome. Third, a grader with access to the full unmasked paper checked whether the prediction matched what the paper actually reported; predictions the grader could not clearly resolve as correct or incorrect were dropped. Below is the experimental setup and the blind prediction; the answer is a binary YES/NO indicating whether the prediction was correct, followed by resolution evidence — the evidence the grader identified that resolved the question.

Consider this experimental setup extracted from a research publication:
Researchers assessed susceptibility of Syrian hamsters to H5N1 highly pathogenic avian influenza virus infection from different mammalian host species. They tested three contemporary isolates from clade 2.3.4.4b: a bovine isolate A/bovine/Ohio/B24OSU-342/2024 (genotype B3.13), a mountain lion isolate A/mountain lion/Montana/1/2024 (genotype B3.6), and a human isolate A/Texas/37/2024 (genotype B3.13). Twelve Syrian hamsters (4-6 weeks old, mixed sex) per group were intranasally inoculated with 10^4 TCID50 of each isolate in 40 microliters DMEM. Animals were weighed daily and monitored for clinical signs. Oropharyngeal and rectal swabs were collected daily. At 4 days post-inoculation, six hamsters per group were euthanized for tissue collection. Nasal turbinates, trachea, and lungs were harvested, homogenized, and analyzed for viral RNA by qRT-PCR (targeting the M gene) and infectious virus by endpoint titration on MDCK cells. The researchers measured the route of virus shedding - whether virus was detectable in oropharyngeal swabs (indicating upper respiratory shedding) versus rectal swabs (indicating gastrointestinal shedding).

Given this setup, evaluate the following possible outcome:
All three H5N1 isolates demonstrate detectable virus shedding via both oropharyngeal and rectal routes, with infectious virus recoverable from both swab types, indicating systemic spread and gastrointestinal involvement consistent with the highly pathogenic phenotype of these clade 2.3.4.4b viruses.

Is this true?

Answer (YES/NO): NO